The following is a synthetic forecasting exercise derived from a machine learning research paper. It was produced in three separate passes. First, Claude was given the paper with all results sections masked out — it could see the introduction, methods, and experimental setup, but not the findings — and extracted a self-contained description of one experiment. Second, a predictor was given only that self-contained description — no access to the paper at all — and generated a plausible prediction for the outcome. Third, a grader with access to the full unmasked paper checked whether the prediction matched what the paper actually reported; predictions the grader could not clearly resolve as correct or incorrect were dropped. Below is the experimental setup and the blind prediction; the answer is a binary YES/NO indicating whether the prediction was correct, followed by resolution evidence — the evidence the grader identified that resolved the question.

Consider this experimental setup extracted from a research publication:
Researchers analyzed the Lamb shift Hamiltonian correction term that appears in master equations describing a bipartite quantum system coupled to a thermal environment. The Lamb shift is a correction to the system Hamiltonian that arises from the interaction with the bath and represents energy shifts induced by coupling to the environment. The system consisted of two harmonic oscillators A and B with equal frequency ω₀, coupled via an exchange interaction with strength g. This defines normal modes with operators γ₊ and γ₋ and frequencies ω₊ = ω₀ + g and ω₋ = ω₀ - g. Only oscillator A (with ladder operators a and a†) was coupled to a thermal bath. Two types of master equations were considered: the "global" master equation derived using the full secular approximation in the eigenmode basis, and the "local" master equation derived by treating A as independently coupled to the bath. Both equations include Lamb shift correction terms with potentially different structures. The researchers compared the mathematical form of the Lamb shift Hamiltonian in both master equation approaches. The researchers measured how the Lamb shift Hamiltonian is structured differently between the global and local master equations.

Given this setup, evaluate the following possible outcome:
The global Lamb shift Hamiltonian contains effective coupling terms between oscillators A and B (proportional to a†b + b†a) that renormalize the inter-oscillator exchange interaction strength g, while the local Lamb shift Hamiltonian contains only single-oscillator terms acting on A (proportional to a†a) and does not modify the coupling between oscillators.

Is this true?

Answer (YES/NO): YES